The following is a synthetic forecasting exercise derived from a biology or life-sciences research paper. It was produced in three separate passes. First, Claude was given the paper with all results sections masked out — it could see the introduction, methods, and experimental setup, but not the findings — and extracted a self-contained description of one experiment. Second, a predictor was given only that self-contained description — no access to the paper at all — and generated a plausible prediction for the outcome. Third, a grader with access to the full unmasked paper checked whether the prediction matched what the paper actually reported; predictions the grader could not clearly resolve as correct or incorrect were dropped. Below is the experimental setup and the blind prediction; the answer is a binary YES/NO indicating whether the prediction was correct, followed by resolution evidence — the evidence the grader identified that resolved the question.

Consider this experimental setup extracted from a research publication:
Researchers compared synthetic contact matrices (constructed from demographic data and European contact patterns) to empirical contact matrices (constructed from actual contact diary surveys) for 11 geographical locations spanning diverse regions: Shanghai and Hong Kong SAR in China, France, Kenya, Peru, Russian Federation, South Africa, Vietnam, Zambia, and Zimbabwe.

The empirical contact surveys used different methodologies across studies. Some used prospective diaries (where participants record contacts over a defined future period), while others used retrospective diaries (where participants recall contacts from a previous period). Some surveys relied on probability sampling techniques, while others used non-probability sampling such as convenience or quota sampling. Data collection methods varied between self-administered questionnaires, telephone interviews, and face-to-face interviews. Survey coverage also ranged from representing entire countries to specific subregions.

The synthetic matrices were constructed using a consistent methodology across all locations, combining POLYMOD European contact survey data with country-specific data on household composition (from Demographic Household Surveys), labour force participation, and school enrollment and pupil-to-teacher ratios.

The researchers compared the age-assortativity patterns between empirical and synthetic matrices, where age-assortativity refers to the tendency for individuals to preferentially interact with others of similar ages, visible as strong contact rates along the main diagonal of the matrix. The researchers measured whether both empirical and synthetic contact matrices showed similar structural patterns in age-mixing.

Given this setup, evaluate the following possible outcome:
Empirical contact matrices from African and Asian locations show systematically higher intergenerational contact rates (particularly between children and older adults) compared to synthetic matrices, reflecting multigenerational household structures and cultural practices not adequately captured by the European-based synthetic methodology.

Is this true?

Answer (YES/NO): NO